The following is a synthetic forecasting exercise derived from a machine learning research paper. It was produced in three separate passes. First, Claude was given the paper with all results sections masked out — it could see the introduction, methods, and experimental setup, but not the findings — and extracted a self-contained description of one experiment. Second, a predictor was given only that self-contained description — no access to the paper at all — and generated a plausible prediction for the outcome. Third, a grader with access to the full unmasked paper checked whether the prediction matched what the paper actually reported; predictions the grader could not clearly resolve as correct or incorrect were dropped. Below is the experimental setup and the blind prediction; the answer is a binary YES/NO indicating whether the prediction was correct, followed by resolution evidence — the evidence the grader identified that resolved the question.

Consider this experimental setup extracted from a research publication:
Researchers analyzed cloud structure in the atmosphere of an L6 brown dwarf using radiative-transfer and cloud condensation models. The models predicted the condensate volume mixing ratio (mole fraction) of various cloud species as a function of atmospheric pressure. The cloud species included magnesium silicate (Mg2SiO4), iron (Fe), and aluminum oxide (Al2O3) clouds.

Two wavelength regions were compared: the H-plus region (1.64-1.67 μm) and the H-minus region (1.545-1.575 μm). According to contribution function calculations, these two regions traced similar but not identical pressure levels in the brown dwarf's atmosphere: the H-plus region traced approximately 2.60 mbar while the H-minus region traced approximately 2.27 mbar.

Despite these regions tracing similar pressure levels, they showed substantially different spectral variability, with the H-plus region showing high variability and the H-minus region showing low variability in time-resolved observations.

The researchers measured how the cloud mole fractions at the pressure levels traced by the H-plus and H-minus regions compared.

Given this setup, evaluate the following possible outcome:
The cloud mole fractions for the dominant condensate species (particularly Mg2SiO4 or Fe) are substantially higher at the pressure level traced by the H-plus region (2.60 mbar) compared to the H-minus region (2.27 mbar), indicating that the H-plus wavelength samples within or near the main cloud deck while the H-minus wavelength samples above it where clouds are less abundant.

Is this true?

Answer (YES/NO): YES